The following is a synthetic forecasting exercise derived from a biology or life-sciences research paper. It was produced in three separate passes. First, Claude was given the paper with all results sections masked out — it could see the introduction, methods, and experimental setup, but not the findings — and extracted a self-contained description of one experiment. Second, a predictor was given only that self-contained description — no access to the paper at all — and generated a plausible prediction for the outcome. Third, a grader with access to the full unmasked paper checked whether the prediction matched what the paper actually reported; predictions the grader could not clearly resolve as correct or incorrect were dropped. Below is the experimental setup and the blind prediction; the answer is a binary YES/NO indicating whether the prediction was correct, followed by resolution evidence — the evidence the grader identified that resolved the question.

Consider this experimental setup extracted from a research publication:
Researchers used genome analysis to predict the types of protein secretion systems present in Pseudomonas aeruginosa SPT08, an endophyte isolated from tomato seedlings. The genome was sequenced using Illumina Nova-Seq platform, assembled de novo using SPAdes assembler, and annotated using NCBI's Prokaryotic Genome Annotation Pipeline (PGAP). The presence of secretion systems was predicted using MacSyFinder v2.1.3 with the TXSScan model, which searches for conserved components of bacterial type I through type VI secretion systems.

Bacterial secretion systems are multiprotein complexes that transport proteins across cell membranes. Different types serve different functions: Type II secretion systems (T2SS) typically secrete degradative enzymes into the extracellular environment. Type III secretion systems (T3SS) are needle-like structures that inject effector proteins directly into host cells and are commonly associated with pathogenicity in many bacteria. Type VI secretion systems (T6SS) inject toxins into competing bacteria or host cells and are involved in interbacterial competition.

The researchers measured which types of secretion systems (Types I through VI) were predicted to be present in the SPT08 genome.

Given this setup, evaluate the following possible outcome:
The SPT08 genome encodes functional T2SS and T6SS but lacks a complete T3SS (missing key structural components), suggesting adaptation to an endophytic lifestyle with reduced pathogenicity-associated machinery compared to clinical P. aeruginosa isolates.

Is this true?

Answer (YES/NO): NO